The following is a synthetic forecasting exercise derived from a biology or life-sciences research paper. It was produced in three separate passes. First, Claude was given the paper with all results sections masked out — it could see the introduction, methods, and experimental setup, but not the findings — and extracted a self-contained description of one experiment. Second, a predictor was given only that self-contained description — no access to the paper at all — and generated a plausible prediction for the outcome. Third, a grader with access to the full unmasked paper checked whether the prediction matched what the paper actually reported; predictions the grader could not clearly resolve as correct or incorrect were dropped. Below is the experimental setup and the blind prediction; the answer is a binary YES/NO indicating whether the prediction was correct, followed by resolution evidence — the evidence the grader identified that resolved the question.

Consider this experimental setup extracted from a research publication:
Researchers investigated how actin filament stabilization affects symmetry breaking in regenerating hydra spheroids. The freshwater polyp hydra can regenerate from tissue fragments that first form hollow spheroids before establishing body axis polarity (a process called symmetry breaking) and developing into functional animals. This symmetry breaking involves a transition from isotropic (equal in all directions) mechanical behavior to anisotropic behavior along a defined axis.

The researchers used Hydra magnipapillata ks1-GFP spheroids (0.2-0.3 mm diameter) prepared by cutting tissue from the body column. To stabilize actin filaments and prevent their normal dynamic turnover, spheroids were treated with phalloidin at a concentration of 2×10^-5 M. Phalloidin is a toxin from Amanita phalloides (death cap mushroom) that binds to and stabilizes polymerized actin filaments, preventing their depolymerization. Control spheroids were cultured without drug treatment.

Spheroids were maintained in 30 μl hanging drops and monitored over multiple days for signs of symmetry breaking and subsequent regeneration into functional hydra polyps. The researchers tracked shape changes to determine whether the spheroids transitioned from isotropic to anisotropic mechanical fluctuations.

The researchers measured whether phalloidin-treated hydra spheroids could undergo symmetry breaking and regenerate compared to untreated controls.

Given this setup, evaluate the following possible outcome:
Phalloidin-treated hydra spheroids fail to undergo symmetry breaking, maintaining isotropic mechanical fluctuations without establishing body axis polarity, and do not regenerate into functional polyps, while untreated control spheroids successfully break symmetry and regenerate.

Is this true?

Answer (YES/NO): YES